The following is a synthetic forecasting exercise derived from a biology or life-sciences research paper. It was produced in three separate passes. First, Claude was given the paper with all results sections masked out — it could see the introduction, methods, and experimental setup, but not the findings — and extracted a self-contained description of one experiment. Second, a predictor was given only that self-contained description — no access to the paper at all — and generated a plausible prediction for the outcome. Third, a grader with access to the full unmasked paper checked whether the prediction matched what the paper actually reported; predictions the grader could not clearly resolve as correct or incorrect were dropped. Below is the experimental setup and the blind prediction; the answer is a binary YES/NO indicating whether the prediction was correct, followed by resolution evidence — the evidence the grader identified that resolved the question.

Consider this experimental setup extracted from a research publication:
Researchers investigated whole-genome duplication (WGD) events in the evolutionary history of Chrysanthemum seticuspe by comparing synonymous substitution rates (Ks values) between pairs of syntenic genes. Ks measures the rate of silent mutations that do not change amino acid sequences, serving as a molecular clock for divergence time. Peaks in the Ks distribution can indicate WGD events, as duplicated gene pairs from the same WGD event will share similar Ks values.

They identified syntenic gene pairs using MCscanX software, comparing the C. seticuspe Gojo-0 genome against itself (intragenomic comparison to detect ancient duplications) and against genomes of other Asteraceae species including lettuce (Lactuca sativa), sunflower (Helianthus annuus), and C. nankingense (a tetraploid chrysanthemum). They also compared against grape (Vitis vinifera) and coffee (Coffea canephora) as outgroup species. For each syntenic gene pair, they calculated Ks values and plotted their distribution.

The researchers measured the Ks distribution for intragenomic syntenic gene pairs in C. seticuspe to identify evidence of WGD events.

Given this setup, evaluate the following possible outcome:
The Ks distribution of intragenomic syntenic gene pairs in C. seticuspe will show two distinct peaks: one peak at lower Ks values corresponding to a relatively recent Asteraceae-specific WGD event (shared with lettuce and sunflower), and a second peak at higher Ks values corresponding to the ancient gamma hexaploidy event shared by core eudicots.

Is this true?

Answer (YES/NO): NO